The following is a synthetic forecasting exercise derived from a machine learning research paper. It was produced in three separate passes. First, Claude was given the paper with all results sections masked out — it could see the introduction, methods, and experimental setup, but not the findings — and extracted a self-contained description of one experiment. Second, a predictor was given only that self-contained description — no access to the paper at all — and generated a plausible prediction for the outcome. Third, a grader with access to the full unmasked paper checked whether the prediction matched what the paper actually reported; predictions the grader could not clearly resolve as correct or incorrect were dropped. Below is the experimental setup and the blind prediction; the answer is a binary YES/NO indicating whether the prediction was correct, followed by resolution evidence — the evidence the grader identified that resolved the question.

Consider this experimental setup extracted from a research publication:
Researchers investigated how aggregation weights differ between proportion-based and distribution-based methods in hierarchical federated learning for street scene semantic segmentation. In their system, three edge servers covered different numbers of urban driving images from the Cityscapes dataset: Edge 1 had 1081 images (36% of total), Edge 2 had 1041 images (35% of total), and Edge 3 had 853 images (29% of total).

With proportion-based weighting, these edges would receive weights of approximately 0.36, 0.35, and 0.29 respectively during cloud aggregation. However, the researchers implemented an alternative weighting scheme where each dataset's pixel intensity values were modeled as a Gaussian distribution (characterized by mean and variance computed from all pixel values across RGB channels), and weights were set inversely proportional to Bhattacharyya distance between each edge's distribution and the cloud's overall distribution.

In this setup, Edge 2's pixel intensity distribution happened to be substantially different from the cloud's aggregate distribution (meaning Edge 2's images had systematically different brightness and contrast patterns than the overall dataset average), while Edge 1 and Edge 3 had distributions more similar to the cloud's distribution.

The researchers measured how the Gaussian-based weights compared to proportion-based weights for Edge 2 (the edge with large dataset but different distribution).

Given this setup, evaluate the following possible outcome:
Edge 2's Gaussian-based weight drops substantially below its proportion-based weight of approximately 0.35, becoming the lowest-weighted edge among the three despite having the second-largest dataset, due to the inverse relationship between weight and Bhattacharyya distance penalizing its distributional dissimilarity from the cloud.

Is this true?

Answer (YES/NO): YES